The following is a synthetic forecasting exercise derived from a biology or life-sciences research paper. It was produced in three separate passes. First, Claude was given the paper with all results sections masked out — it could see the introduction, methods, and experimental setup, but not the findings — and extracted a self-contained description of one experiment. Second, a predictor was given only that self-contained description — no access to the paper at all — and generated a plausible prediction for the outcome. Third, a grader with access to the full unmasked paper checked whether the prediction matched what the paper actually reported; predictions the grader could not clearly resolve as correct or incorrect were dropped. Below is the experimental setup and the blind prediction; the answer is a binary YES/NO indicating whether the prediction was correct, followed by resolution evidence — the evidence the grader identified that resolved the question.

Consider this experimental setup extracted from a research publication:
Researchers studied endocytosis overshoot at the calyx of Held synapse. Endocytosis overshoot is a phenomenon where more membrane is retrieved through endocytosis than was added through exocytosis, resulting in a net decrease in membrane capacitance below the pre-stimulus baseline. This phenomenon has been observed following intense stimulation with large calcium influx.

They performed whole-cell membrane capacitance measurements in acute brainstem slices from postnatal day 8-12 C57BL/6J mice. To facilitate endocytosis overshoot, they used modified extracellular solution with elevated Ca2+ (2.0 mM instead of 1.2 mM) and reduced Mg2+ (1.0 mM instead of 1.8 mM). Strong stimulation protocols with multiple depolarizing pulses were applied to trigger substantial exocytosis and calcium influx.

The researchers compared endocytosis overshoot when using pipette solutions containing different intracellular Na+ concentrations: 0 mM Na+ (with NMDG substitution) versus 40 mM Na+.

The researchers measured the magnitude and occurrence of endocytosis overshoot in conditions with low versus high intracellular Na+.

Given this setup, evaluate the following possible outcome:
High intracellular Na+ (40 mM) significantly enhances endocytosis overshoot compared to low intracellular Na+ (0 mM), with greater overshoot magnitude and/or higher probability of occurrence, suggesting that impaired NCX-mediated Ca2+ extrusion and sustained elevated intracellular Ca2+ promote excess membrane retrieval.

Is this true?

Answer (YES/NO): NO